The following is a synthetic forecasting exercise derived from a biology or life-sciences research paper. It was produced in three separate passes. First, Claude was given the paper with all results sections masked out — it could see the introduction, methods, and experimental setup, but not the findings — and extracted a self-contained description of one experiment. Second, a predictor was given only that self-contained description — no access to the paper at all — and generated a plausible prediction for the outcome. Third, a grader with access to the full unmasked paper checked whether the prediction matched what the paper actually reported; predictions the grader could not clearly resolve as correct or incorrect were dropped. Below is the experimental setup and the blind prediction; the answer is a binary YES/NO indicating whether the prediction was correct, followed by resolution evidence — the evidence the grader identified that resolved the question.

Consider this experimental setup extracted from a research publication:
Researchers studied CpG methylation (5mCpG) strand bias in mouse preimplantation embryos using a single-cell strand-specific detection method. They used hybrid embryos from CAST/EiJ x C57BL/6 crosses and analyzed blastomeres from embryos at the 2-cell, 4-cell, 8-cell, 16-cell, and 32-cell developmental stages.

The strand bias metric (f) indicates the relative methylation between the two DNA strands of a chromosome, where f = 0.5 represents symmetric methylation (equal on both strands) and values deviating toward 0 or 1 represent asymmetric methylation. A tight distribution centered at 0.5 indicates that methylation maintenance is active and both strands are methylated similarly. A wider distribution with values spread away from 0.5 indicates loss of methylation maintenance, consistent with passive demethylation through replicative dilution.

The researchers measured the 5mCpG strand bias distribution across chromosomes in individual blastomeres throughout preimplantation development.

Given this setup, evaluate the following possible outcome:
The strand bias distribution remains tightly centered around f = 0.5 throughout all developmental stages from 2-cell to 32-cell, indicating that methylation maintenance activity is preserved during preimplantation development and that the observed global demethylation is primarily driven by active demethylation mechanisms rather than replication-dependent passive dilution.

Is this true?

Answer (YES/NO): NO